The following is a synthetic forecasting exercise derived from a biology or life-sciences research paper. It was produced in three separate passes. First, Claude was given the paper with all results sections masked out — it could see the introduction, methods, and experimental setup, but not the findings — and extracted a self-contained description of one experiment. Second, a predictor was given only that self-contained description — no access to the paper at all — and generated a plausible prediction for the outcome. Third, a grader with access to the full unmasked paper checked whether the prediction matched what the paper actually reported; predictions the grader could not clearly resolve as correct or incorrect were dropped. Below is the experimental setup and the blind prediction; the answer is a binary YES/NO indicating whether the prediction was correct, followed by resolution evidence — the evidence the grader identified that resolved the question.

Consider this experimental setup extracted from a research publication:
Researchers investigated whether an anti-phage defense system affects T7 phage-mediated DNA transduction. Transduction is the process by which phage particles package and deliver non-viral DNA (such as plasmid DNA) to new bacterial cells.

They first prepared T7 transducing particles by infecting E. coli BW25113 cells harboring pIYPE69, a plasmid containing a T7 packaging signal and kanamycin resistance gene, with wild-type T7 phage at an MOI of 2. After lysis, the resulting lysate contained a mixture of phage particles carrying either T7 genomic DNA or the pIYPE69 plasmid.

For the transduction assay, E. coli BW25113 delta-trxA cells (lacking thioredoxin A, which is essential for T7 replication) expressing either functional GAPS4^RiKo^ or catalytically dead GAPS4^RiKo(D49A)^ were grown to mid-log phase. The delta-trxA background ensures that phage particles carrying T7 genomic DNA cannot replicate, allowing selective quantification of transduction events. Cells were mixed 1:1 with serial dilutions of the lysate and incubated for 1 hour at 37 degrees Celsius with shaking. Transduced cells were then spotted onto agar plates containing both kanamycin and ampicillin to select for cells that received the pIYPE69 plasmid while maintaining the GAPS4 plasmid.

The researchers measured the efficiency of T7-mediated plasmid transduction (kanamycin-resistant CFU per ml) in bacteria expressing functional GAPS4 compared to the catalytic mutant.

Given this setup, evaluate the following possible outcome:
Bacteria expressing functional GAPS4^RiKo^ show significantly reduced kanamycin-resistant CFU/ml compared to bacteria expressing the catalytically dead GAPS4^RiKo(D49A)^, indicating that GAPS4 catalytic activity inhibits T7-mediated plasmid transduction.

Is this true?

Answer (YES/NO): NO